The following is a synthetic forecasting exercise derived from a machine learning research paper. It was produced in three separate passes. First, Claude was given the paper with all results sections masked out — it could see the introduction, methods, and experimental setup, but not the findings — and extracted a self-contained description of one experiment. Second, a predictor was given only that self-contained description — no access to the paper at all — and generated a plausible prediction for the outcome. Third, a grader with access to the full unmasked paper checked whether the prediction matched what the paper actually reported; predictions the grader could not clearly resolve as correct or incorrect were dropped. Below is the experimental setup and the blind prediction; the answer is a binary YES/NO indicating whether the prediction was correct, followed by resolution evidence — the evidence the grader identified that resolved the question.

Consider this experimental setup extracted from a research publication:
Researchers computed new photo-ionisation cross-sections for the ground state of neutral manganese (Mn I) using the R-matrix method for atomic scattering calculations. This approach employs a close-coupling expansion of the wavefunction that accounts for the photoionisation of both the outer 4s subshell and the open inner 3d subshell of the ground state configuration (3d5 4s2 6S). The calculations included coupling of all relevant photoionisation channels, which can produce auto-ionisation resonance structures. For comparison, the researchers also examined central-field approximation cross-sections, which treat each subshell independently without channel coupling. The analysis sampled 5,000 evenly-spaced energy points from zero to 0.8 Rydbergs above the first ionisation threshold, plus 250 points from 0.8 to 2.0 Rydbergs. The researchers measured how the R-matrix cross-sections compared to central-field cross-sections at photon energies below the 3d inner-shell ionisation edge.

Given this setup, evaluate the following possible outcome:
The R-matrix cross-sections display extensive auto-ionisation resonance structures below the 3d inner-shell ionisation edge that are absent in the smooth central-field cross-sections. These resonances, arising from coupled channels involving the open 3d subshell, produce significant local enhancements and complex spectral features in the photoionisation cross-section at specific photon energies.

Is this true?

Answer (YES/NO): YES